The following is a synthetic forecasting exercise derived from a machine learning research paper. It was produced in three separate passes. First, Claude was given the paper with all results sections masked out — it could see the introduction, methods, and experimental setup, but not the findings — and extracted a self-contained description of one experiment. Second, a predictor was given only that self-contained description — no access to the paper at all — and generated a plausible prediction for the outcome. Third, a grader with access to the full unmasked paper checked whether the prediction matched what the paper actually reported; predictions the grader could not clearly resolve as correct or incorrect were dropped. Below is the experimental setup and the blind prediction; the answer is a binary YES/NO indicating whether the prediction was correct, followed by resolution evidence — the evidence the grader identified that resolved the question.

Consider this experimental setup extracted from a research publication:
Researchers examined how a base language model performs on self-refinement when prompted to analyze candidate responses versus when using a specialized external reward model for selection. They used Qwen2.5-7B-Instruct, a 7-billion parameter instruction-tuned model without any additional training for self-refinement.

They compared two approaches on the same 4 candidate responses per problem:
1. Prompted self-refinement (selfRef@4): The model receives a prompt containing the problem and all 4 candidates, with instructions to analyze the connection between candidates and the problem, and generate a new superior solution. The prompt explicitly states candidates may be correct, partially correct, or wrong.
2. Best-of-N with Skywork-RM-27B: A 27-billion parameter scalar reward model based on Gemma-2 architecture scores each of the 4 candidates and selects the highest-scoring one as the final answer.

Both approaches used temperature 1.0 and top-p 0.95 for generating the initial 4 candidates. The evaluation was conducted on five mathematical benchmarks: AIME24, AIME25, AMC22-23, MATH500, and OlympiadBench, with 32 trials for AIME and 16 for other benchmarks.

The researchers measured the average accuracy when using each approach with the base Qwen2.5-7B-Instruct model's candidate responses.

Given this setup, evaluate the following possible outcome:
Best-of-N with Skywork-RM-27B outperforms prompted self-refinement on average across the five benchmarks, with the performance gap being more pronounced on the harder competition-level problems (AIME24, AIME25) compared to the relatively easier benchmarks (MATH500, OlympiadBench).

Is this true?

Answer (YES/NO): NO